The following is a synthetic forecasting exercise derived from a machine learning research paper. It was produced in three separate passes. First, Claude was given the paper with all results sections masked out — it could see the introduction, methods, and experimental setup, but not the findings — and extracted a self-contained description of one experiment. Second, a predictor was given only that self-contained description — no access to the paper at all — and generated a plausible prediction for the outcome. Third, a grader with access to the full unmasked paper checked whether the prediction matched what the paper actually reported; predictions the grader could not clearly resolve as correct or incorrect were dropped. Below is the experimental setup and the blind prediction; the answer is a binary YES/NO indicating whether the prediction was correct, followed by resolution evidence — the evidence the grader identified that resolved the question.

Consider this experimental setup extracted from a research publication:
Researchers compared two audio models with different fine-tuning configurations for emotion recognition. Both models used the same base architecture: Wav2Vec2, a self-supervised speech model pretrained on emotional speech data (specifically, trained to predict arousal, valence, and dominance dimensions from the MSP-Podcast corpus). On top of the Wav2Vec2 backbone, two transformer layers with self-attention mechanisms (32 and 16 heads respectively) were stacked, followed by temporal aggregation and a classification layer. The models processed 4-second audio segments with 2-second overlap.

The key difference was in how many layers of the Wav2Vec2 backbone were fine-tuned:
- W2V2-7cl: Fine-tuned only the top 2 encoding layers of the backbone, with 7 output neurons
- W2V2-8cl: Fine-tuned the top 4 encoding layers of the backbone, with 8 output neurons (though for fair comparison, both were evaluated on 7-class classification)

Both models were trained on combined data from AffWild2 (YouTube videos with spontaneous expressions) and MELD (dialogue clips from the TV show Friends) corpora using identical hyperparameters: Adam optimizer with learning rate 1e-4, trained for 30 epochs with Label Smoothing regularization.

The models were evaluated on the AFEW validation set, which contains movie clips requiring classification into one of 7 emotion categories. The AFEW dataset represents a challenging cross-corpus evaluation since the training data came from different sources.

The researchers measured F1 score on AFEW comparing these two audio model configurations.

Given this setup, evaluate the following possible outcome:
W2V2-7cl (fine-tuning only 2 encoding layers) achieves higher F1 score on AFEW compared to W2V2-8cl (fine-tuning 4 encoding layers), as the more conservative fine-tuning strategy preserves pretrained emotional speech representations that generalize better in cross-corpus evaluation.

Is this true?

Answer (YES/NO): YES